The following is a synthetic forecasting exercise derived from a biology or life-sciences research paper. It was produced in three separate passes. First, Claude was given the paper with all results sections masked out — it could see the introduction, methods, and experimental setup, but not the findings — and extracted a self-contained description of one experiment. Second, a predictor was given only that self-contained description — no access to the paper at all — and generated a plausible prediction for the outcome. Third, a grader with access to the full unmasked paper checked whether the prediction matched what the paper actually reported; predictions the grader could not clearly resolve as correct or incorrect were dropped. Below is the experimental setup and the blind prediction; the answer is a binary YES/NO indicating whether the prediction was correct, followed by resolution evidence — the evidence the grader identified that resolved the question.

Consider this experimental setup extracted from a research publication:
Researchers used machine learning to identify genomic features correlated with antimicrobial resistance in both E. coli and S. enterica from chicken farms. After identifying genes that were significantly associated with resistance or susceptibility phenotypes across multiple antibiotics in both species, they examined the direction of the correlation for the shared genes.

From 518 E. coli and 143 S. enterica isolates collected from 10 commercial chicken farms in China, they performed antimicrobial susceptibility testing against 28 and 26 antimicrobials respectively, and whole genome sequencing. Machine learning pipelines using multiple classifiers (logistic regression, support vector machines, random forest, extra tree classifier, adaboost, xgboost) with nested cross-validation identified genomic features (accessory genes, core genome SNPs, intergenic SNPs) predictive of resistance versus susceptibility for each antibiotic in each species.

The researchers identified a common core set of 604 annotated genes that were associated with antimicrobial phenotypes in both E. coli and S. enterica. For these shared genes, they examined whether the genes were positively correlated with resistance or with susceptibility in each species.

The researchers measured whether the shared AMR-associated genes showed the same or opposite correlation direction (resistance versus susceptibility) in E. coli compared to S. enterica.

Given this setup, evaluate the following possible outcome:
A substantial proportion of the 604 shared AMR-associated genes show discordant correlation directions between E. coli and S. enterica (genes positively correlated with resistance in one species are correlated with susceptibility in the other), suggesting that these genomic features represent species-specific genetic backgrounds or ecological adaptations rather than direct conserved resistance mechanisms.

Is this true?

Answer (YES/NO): YES